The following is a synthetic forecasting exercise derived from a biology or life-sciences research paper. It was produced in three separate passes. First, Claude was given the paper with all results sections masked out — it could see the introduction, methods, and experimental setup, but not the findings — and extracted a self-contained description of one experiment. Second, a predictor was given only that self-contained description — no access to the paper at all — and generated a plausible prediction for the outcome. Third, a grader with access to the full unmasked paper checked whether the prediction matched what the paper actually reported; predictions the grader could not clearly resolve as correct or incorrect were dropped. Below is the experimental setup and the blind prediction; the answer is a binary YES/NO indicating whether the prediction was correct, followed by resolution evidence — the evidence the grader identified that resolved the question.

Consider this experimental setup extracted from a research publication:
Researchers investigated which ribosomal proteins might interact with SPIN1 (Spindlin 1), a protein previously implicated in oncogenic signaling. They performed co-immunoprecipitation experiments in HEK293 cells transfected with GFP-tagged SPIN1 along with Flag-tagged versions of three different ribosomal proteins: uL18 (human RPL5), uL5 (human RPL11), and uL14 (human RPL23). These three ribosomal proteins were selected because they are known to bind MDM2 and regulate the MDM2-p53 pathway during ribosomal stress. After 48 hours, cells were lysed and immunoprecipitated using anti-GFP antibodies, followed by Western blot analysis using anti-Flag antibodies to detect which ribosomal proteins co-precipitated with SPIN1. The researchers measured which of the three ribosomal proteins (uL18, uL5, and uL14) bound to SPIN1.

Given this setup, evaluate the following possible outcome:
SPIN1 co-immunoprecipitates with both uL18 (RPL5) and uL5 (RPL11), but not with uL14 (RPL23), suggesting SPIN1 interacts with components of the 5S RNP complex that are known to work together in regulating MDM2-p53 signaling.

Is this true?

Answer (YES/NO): NO